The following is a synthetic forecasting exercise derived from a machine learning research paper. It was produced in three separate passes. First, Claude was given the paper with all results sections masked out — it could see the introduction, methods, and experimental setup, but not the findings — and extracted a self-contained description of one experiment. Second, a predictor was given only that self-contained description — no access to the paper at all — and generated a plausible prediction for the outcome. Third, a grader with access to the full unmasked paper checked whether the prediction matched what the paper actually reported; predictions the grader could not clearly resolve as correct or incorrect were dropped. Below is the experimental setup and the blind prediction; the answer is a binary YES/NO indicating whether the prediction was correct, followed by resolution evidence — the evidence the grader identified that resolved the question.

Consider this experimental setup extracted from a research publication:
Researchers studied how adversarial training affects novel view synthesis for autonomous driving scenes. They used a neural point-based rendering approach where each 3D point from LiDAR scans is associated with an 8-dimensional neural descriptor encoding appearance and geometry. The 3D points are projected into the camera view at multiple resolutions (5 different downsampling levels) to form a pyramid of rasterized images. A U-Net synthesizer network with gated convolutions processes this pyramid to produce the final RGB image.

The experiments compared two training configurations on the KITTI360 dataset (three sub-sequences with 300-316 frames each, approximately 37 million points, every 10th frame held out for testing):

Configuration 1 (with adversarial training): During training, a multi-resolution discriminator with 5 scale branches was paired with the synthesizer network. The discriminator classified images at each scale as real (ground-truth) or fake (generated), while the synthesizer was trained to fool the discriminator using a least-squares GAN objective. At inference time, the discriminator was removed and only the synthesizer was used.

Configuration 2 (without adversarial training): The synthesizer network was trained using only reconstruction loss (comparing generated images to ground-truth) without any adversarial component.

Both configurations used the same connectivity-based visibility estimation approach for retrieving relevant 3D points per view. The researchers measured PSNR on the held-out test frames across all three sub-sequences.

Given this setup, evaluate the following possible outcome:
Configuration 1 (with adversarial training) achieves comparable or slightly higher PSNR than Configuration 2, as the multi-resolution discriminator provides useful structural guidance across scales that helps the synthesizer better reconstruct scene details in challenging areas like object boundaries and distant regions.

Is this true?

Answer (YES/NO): YES